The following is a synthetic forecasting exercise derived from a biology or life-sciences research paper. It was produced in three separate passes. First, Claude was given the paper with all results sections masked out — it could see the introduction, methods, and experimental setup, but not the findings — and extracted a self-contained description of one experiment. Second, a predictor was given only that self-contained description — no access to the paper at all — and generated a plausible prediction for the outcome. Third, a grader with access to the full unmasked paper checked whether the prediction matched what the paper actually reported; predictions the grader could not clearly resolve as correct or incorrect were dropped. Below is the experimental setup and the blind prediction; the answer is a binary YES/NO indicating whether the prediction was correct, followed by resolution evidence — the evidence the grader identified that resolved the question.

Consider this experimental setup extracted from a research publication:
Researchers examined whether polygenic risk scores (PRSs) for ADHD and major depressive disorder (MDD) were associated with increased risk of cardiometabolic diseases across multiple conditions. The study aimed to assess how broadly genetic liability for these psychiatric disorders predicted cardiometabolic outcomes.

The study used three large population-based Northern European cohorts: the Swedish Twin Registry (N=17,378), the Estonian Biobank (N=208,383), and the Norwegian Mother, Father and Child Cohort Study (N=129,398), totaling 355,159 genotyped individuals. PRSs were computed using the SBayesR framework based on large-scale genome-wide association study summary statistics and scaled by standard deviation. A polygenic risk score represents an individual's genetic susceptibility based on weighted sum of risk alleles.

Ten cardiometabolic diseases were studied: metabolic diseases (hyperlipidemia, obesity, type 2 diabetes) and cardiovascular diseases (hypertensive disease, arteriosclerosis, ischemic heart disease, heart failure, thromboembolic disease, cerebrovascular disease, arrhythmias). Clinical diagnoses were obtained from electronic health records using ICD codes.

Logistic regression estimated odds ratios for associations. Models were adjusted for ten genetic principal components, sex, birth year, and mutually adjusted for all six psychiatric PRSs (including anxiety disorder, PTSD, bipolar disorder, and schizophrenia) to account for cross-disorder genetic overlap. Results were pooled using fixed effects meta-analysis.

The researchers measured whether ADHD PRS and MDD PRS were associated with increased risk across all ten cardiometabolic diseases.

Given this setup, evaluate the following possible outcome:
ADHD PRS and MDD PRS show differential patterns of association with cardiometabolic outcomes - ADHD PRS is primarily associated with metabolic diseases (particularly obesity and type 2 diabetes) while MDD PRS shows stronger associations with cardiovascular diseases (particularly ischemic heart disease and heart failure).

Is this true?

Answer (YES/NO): YES